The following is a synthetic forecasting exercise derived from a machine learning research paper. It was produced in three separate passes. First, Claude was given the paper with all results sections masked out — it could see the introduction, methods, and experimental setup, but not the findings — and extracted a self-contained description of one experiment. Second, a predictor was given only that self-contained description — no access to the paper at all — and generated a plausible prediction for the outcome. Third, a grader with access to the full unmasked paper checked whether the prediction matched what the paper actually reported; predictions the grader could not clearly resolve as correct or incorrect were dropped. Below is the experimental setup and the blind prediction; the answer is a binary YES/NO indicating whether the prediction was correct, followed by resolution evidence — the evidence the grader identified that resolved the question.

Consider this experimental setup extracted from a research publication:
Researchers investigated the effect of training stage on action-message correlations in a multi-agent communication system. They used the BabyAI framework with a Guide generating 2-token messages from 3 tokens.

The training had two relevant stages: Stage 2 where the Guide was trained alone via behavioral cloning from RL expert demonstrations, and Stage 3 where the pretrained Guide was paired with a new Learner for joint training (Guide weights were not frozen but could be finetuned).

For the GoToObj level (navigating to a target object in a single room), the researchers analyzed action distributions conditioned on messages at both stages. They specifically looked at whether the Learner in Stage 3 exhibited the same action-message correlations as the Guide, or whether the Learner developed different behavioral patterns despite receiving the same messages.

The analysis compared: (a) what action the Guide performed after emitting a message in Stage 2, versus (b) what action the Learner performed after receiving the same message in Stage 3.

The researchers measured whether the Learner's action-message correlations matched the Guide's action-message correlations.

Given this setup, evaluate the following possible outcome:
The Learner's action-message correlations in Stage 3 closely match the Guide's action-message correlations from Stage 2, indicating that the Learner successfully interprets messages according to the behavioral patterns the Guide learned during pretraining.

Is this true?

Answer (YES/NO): NO